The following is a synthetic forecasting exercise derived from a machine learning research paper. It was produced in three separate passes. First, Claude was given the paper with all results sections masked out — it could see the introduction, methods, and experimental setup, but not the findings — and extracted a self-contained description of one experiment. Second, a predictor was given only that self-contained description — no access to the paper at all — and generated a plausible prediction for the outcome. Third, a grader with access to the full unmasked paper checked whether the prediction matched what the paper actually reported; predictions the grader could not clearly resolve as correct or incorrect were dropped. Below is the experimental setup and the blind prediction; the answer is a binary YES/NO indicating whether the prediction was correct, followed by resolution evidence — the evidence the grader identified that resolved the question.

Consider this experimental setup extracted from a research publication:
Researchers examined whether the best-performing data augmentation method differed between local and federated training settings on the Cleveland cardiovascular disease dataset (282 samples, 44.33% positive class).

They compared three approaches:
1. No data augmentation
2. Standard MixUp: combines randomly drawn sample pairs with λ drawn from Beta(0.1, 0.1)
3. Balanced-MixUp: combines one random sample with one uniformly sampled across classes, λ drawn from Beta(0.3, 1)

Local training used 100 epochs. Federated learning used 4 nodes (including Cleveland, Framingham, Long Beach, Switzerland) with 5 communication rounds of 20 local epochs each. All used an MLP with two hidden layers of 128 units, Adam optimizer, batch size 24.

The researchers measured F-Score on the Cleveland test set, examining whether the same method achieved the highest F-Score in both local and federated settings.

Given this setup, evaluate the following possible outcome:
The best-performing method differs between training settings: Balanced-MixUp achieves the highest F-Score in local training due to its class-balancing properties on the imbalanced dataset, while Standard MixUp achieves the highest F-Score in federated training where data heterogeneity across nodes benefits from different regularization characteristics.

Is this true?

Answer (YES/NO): NO